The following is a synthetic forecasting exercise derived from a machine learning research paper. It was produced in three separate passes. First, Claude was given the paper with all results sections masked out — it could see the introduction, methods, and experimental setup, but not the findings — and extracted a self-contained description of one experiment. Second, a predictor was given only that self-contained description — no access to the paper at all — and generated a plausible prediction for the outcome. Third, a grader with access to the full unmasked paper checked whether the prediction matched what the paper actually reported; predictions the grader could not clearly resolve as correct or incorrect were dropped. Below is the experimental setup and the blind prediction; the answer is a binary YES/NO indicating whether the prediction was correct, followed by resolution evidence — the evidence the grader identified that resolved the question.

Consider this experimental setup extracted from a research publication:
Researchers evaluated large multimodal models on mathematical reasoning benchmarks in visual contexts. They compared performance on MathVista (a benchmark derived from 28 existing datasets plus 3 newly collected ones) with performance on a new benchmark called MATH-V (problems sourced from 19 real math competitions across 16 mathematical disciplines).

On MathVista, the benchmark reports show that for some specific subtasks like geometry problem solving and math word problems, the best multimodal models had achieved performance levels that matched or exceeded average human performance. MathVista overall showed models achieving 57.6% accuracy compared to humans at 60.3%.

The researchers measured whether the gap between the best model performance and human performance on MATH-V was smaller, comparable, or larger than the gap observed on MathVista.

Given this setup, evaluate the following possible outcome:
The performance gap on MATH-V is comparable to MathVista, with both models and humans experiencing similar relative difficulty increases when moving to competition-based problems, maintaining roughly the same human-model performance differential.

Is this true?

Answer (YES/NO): NO